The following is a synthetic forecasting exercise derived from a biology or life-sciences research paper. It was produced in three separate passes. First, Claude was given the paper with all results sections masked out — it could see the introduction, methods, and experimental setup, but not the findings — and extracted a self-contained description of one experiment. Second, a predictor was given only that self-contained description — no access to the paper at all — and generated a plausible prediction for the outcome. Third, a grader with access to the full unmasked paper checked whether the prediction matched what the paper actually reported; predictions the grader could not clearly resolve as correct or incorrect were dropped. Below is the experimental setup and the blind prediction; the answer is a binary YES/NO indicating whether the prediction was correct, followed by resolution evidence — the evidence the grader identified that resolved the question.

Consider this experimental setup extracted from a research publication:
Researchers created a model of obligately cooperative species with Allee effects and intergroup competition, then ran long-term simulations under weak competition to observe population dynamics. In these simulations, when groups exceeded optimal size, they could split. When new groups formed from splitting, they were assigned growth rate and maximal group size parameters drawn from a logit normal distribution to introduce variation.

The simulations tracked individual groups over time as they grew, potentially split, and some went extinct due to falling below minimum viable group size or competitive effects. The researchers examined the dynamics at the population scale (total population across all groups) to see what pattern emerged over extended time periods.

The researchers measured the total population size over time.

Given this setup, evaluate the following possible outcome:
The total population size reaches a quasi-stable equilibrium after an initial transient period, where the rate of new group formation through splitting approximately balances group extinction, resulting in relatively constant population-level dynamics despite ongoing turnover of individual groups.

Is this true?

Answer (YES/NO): NO